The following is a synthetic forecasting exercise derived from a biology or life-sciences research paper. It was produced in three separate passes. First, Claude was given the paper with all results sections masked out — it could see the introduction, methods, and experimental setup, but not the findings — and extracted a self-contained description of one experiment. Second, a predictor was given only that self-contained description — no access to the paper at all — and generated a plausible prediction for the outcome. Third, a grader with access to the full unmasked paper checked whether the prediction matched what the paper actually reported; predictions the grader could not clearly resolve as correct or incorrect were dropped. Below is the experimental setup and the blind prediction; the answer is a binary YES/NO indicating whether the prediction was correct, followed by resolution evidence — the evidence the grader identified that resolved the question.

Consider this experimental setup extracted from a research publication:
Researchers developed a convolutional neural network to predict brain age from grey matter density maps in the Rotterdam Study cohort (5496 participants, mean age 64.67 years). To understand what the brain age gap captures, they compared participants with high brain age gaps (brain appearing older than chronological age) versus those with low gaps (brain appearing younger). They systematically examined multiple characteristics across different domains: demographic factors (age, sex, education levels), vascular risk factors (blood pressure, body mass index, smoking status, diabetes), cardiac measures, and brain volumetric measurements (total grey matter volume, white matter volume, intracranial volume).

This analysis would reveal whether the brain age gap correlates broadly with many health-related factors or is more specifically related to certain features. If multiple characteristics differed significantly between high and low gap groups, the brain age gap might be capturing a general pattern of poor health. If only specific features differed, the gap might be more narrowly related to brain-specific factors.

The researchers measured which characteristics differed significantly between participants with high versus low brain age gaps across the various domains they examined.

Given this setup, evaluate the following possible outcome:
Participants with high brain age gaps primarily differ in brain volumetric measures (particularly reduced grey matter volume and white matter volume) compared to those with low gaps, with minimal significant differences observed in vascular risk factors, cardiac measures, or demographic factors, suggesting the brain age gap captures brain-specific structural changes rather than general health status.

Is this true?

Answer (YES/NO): NO